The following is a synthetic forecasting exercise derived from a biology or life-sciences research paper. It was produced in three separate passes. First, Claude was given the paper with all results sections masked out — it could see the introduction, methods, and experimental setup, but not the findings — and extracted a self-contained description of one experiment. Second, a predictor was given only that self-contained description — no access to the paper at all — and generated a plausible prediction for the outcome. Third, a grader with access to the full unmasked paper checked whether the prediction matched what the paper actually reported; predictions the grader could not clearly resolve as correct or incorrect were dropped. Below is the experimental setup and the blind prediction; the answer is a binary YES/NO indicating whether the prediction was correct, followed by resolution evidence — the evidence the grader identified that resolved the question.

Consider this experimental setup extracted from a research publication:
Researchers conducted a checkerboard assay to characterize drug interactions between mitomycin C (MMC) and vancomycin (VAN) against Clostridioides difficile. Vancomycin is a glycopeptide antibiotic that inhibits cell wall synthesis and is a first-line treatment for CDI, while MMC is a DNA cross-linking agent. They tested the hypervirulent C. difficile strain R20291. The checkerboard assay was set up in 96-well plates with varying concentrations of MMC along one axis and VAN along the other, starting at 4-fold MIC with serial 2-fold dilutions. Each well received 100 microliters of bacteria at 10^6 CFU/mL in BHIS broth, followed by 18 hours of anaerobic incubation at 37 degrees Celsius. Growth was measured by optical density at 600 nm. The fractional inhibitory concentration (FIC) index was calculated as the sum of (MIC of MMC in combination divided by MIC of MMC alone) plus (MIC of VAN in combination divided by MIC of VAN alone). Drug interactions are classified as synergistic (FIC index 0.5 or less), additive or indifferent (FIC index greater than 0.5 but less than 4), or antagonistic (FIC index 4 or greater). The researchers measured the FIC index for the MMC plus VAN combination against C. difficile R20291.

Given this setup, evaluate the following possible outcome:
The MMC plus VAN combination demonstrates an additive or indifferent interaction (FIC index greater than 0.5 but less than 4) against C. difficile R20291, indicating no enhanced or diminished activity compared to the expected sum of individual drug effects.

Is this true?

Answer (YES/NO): YES